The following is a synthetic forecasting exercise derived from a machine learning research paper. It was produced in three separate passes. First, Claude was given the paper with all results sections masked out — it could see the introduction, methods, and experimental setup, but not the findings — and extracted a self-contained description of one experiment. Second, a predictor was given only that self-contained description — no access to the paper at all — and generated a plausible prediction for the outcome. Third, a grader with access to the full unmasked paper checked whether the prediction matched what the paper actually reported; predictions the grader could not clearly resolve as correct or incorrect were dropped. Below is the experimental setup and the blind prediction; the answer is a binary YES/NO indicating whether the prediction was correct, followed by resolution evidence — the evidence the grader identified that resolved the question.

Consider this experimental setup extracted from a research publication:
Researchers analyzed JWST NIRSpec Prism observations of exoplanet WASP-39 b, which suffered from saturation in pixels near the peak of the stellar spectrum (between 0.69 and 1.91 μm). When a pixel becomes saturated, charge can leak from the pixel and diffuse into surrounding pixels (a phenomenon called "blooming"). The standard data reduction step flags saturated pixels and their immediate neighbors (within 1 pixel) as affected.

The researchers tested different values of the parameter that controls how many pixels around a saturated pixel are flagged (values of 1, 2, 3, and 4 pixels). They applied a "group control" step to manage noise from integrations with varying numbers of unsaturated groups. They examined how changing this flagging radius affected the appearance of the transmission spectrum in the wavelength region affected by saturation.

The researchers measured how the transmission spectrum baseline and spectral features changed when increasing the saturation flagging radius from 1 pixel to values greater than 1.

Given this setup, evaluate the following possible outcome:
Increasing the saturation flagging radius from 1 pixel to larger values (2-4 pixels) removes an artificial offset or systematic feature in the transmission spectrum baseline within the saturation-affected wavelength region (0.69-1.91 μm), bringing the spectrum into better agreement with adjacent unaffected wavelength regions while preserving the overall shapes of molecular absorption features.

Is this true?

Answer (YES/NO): NO